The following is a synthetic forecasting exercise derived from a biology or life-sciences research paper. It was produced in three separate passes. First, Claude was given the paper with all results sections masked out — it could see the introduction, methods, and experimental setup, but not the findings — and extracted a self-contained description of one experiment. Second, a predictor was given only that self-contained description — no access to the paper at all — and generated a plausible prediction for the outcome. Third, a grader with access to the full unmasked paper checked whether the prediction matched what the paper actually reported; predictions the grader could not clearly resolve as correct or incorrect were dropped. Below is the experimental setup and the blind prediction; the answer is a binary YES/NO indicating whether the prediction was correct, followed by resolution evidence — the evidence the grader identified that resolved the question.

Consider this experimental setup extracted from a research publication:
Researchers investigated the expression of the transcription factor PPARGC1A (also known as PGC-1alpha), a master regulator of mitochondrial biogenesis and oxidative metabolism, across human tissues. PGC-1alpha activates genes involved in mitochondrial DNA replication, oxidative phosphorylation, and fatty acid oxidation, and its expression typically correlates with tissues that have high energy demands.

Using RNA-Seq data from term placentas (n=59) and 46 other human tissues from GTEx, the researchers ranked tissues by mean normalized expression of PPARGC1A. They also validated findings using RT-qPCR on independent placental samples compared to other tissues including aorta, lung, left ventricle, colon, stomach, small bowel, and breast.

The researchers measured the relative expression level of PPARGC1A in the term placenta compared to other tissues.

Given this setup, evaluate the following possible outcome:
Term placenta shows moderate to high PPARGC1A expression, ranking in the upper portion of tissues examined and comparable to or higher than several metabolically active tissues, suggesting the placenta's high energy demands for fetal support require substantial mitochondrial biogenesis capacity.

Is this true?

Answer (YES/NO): NO